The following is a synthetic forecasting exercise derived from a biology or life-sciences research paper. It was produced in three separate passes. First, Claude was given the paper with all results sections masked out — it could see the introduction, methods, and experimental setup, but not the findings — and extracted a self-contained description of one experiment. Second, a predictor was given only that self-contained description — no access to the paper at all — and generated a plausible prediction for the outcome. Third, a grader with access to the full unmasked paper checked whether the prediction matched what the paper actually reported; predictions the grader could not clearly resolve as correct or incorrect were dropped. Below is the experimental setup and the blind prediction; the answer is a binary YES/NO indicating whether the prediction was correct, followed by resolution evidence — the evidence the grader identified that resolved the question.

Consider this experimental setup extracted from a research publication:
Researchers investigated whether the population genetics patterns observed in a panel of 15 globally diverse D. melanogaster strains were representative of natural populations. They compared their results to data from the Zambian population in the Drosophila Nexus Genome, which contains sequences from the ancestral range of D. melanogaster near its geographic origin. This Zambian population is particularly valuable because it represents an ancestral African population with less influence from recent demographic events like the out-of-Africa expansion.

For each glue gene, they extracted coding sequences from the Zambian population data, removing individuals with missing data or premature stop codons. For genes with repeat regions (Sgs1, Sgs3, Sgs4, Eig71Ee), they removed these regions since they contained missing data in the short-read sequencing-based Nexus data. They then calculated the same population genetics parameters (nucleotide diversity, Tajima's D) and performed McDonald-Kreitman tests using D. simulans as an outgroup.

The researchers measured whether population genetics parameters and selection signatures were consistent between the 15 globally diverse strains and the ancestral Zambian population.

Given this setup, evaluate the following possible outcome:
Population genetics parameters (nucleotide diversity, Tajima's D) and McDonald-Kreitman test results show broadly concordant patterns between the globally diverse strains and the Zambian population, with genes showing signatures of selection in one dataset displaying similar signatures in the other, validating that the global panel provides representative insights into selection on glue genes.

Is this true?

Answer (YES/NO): NO